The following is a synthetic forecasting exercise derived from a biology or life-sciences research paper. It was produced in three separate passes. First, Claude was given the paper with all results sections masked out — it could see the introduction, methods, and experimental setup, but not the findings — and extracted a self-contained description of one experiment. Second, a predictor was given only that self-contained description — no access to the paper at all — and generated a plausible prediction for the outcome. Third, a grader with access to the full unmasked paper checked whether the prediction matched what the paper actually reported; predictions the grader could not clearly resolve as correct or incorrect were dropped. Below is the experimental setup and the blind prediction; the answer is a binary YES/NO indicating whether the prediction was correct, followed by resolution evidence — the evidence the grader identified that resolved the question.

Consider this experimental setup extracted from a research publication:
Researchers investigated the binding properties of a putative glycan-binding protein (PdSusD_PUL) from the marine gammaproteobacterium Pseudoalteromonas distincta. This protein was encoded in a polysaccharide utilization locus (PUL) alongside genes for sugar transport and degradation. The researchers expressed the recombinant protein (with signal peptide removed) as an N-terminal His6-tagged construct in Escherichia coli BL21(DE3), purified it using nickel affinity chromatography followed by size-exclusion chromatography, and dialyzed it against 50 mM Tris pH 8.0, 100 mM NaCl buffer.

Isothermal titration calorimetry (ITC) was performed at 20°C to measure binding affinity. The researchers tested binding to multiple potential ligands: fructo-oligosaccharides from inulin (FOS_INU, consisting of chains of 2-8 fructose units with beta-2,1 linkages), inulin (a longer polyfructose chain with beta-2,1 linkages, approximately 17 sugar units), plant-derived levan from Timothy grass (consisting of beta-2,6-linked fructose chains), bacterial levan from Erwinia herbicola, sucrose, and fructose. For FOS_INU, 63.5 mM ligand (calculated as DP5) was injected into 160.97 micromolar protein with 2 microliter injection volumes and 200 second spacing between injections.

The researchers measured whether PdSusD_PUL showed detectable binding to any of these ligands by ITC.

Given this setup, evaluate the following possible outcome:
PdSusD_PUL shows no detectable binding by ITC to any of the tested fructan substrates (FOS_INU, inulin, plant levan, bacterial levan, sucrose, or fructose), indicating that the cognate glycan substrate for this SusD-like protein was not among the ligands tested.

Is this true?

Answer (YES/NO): NO